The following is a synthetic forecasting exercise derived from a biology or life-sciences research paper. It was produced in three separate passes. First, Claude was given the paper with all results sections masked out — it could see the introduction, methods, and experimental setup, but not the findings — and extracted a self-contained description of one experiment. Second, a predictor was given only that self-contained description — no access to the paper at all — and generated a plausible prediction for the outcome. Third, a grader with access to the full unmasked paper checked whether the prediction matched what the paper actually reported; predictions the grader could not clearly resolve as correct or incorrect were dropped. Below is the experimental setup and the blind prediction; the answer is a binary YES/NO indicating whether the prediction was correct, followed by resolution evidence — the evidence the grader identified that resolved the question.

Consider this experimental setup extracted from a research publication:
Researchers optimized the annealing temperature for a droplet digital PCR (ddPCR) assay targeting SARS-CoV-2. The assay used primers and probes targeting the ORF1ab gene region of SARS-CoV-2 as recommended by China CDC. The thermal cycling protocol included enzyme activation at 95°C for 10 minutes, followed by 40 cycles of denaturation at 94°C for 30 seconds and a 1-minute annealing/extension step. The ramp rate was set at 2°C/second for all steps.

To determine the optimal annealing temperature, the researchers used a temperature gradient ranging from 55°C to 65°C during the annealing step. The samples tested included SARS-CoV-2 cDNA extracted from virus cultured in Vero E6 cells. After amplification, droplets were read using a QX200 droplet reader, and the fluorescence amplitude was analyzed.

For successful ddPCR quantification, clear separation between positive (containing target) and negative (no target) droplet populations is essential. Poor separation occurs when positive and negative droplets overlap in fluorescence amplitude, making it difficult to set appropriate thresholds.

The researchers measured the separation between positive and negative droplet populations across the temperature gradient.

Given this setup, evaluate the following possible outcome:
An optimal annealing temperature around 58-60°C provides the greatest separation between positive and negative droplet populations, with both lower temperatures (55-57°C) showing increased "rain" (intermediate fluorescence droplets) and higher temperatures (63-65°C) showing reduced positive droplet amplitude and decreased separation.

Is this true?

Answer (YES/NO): NO